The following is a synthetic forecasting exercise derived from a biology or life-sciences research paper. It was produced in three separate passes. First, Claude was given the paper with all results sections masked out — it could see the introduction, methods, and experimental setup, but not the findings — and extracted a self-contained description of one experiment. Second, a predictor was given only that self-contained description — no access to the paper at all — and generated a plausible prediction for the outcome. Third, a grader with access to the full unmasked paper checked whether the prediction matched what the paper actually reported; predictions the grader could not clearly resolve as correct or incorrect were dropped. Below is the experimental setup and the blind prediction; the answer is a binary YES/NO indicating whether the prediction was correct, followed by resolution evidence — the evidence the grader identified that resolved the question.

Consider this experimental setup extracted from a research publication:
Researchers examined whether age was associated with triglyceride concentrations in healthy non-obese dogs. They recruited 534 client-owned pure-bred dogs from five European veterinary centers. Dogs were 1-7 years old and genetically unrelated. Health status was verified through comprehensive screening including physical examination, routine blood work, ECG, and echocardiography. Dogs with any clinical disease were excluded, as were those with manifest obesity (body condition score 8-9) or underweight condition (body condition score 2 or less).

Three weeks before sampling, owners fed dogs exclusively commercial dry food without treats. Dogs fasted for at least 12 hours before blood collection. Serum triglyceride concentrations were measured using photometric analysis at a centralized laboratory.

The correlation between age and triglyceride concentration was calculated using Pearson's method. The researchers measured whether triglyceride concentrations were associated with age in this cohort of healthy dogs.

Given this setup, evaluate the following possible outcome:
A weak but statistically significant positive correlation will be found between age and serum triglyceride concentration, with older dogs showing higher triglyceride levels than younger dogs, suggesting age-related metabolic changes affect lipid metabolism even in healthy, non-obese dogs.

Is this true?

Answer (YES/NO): NO